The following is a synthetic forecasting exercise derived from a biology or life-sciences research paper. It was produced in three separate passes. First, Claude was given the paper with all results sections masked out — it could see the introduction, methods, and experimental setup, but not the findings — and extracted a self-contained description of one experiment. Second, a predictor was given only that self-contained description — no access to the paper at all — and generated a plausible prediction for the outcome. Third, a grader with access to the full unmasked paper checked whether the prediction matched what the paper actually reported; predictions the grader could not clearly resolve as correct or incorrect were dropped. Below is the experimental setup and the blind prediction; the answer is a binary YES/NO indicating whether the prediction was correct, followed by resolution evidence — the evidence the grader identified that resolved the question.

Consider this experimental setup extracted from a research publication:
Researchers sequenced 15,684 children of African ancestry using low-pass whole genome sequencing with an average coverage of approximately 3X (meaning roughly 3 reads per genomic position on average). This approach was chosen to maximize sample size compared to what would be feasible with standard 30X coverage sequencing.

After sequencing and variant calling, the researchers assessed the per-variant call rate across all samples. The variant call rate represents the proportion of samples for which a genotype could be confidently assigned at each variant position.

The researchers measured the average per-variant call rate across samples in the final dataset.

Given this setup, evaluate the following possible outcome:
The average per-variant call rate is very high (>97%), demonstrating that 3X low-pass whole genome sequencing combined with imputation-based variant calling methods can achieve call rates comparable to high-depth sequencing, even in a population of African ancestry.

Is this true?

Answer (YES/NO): NO